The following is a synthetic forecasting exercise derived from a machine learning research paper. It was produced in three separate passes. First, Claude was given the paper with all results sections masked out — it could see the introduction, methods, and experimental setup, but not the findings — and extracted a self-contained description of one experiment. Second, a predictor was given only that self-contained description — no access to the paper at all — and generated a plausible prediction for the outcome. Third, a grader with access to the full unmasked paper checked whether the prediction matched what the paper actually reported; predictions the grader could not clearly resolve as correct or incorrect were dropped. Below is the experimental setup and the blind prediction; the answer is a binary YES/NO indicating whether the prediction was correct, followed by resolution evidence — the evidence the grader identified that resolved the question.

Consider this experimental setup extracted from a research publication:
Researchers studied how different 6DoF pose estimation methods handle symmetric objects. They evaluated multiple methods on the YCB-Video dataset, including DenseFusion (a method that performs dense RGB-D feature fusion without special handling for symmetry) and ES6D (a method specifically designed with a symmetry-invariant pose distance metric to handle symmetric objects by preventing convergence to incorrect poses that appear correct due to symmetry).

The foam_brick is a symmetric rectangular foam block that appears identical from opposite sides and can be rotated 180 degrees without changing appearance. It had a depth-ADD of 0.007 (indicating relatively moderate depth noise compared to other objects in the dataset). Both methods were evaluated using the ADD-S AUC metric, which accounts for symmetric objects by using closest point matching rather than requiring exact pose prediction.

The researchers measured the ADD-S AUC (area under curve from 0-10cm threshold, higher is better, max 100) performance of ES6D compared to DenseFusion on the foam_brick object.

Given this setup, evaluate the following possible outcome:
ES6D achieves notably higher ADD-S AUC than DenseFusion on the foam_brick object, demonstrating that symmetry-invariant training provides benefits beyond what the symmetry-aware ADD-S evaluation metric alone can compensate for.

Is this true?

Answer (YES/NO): NO